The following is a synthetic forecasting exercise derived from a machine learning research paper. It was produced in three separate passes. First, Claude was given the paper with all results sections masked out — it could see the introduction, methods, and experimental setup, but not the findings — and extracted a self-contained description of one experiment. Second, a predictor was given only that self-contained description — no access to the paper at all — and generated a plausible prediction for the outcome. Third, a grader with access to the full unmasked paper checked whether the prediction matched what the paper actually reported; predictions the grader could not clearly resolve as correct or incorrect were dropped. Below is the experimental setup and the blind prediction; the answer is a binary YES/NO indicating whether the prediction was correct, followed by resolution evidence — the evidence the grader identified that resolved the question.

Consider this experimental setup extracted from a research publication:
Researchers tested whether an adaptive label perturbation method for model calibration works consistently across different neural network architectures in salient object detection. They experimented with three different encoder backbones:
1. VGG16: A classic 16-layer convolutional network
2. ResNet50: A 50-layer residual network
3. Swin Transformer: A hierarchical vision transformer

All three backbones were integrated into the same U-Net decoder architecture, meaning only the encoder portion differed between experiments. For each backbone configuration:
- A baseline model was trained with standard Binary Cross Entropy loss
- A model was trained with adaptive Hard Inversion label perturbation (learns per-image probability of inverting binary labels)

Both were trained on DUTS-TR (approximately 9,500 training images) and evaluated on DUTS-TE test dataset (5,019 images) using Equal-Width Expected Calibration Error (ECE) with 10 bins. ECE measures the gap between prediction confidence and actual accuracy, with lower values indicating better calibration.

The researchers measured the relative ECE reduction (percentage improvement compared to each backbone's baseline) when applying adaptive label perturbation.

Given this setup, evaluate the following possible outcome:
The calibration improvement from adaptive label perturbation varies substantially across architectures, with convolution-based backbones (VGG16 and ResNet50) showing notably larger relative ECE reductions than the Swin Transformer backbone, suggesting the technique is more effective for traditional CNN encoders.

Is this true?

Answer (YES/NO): YES